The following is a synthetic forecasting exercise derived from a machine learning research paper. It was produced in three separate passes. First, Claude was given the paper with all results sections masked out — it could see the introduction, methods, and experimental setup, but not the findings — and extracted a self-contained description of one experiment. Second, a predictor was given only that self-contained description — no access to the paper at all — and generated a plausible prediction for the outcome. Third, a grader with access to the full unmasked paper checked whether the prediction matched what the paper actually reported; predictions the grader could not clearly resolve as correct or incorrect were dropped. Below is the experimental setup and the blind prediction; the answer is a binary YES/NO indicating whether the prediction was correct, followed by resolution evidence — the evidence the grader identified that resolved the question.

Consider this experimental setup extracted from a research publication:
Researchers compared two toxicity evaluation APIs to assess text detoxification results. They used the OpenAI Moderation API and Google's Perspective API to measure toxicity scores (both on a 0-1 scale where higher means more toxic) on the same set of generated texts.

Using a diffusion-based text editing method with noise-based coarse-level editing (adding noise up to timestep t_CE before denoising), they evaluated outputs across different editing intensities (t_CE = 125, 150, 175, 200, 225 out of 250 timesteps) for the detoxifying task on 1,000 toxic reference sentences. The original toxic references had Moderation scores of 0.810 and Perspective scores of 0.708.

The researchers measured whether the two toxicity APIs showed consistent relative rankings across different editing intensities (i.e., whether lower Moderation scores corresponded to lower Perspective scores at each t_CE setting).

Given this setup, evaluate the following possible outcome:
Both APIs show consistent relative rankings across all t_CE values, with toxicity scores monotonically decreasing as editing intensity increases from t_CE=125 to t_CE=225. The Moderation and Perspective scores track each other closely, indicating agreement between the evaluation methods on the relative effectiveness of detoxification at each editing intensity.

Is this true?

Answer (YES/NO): YES